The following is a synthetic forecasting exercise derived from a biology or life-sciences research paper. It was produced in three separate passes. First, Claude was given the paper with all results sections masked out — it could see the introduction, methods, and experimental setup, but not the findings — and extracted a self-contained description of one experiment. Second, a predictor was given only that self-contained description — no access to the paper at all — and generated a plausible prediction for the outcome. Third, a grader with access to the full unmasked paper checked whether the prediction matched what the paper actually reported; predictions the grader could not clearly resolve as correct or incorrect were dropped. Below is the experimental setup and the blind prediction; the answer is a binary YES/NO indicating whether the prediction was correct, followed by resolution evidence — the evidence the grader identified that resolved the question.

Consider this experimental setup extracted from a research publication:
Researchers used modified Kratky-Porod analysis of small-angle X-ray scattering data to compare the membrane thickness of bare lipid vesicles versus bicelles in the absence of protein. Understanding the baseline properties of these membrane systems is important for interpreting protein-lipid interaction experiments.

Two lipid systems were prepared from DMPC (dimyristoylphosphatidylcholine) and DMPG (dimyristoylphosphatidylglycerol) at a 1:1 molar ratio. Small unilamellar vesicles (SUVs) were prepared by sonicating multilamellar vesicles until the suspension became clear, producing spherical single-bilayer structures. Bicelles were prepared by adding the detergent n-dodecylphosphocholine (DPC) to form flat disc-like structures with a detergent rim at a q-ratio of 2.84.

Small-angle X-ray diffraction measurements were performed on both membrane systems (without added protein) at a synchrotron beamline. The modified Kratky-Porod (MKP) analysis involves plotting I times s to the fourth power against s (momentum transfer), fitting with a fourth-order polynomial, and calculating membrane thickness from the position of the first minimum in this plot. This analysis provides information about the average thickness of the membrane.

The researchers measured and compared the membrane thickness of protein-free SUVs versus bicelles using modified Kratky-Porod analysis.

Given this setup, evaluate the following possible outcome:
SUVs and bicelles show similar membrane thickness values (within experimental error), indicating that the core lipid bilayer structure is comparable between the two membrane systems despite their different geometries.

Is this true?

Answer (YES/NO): NO